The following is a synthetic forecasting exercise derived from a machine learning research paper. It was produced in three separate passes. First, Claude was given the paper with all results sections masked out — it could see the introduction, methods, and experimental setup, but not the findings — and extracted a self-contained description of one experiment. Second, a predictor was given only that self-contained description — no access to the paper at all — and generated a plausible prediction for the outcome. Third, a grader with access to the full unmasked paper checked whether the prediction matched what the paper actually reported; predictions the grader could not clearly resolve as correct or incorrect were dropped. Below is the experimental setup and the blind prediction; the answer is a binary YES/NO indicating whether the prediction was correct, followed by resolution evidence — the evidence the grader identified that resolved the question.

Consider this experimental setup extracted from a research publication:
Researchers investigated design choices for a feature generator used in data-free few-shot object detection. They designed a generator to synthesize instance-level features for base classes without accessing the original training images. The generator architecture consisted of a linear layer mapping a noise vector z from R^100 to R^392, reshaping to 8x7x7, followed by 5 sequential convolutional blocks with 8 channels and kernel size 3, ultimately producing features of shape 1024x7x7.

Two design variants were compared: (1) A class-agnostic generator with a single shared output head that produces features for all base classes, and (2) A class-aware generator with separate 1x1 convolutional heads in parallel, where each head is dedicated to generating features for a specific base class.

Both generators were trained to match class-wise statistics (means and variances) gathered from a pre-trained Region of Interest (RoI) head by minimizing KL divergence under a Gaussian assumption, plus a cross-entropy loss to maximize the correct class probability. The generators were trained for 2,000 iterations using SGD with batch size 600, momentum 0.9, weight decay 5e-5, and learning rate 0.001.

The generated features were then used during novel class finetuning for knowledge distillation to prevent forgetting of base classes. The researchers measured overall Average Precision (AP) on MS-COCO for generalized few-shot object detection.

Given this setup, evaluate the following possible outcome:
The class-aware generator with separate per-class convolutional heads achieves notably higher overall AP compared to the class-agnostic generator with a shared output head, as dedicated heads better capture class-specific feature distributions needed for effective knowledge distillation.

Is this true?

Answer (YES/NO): NO